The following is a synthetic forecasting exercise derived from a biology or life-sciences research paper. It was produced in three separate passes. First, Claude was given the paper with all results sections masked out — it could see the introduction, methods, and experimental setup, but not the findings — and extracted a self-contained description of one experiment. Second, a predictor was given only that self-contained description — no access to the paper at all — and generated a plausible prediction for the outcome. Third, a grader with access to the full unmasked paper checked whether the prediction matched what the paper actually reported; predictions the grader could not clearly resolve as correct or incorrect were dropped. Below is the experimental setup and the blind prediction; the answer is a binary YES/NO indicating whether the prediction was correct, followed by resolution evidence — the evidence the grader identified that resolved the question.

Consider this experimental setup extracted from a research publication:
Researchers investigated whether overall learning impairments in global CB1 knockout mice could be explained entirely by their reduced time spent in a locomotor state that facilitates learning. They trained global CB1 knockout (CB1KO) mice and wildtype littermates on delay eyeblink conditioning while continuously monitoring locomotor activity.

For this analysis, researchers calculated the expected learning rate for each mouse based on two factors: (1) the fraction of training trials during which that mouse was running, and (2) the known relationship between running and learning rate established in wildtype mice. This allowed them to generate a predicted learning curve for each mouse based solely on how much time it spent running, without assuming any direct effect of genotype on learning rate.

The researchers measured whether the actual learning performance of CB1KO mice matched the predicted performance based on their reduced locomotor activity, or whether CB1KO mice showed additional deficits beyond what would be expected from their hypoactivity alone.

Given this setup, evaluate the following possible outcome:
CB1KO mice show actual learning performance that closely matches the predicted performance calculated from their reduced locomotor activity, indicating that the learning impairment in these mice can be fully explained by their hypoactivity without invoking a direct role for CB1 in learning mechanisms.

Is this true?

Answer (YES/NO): YES